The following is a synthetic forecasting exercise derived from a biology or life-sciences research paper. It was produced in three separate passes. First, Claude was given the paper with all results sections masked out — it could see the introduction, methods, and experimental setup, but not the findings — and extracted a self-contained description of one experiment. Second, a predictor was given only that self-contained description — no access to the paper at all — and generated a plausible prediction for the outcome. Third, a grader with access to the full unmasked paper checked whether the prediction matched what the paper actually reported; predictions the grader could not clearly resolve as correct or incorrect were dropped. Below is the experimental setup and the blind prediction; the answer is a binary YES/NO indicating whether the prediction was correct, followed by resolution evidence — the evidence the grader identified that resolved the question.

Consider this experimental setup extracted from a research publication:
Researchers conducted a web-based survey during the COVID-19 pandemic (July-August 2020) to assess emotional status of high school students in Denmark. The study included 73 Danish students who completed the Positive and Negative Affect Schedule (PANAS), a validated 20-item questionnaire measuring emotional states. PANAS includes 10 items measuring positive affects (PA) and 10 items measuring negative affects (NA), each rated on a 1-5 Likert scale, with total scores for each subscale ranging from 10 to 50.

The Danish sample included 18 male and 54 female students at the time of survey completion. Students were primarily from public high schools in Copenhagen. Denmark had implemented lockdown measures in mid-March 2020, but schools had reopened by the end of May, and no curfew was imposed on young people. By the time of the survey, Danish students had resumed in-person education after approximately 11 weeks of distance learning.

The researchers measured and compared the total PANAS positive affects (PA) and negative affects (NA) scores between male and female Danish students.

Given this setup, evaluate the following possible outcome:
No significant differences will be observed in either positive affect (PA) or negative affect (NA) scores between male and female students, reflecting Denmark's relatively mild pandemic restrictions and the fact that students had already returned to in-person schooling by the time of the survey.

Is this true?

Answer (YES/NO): YES